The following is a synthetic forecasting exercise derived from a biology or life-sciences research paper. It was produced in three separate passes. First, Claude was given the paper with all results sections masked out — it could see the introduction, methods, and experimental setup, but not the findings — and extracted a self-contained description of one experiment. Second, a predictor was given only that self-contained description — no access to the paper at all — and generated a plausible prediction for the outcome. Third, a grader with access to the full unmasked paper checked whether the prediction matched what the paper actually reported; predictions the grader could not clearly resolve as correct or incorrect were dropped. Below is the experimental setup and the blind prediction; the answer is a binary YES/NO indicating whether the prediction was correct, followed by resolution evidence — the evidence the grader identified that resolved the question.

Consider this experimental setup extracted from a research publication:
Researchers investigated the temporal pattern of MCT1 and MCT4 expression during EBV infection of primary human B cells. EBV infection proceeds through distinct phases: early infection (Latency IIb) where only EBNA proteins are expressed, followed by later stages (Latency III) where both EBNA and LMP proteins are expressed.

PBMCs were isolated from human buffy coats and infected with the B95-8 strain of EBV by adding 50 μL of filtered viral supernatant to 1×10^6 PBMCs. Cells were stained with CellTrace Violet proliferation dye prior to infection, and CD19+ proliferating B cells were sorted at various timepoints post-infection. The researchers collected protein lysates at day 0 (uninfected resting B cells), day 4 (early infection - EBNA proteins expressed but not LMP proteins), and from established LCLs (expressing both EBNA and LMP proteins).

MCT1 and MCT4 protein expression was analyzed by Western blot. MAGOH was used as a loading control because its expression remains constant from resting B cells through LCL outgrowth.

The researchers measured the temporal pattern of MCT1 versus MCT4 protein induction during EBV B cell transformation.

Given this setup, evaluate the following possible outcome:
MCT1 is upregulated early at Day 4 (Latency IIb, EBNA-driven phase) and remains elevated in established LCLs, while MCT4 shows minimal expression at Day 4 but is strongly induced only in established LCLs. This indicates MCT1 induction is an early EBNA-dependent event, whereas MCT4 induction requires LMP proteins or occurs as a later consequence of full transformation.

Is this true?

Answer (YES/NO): YES